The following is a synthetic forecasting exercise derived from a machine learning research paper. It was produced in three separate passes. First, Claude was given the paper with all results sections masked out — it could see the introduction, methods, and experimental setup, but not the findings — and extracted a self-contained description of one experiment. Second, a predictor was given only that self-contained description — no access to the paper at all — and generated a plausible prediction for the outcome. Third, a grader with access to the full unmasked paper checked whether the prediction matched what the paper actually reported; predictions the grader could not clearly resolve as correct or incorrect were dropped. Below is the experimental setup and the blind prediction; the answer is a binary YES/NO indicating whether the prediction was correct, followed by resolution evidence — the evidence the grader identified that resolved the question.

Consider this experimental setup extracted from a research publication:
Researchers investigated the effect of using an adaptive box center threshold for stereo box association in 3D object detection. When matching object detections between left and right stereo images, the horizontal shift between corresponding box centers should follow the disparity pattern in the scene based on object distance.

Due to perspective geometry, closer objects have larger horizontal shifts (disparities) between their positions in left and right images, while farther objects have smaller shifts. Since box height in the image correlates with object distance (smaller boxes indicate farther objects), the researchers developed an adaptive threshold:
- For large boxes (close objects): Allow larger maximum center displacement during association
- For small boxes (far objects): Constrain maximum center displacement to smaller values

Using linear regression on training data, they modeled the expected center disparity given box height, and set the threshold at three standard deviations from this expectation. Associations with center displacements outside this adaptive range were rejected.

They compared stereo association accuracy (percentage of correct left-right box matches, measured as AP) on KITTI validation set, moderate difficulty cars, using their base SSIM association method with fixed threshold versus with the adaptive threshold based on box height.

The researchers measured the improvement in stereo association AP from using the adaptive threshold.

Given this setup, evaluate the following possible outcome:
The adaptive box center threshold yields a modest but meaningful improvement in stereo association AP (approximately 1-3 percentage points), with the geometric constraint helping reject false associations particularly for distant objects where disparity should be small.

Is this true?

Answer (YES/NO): NO